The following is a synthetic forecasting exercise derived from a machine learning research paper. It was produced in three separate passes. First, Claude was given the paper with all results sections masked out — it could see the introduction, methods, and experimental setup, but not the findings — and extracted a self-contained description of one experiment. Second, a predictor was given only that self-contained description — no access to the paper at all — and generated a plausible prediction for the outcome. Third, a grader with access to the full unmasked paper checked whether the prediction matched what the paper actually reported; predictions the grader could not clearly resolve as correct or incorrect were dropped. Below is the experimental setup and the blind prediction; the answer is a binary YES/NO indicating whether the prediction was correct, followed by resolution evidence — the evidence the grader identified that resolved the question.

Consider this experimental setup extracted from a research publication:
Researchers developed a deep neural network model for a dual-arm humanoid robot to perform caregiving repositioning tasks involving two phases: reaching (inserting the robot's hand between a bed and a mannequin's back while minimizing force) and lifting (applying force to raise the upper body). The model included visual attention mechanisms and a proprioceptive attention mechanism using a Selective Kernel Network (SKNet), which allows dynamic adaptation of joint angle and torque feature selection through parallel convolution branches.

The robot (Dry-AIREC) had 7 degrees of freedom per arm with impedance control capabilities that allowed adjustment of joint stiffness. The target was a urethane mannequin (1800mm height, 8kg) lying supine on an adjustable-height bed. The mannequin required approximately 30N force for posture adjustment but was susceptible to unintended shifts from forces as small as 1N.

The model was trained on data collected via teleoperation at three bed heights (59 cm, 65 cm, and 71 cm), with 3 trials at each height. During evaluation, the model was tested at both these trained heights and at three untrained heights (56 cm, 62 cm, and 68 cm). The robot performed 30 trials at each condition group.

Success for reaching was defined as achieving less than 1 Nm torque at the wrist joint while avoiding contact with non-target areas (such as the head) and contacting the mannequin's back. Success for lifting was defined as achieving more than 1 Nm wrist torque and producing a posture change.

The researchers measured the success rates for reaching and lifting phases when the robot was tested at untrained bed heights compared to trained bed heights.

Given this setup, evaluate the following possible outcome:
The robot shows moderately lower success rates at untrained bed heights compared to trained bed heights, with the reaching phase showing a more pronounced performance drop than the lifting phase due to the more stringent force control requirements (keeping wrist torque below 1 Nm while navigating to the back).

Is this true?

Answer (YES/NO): NO